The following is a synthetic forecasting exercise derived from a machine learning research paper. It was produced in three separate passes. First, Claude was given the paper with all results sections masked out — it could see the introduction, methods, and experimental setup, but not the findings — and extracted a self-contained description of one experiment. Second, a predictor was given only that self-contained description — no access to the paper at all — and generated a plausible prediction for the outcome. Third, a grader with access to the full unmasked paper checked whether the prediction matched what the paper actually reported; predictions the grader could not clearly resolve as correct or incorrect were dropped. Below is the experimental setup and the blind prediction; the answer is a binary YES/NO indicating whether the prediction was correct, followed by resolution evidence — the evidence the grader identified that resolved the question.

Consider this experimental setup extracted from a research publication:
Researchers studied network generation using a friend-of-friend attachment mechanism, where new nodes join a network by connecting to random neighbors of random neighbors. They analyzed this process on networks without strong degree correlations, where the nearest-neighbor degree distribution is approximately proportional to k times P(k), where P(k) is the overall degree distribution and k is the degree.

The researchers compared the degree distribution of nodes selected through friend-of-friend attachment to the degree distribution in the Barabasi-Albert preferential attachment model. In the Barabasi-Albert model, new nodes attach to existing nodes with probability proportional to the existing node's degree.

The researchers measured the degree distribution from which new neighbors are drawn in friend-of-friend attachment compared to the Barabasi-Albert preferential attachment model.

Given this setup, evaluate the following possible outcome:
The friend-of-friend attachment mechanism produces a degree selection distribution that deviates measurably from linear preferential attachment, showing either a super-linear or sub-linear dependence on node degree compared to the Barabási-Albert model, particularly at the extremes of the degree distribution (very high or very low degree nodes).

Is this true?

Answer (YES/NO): NO